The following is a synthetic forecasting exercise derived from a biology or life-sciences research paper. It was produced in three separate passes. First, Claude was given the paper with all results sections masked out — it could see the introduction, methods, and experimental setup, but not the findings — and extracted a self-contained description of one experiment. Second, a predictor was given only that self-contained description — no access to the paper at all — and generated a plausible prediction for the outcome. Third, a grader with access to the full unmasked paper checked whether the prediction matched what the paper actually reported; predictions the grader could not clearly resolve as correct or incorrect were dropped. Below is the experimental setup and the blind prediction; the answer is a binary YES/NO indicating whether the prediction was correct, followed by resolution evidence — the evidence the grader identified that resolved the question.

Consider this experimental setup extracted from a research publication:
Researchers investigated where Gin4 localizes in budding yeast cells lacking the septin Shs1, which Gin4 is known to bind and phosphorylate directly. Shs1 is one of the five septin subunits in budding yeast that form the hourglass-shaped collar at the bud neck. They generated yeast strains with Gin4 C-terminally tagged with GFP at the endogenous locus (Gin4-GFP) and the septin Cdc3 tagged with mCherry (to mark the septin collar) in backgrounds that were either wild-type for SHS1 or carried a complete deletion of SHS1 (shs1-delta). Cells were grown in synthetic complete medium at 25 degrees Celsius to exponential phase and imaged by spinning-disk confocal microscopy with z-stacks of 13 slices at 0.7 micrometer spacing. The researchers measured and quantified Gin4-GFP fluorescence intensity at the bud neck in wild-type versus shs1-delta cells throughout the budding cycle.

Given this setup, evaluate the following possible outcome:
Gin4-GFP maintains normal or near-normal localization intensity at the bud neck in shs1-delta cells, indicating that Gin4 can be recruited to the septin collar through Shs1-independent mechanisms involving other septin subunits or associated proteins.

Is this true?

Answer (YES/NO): NO